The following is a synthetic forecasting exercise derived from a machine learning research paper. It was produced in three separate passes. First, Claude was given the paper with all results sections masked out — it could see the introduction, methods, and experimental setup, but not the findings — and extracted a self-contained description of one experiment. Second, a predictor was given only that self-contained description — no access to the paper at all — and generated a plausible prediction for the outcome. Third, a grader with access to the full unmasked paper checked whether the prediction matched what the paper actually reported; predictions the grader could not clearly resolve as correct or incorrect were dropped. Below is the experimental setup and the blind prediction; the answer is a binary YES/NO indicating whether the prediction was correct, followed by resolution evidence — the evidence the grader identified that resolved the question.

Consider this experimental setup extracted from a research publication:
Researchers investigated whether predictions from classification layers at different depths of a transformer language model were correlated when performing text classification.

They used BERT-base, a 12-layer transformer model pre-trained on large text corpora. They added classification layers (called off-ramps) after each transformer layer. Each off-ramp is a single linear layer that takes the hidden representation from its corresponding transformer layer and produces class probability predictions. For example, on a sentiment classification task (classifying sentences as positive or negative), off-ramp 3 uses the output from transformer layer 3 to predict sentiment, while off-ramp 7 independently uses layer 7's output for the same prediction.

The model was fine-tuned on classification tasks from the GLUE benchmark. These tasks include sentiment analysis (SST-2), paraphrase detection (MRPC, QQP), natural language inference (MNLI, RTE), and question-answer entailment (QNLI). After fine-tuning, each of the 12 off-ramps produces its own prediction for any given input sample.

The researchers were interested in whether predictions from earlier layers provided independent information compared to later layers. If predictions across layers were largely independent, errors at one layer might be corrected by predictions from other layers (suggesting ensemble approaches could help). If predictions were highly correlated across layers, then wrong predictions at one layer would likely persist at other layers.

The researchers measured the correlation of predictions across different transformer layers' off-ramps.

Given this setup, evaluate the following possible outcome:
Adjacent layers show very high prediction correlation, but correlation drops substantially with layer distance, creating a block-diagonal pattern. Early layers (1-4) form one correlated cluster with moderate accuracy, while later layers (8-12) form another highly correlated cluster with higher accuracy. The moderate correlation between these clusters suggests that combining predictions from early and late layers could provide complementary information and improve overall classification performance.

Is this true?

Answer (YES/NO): NO